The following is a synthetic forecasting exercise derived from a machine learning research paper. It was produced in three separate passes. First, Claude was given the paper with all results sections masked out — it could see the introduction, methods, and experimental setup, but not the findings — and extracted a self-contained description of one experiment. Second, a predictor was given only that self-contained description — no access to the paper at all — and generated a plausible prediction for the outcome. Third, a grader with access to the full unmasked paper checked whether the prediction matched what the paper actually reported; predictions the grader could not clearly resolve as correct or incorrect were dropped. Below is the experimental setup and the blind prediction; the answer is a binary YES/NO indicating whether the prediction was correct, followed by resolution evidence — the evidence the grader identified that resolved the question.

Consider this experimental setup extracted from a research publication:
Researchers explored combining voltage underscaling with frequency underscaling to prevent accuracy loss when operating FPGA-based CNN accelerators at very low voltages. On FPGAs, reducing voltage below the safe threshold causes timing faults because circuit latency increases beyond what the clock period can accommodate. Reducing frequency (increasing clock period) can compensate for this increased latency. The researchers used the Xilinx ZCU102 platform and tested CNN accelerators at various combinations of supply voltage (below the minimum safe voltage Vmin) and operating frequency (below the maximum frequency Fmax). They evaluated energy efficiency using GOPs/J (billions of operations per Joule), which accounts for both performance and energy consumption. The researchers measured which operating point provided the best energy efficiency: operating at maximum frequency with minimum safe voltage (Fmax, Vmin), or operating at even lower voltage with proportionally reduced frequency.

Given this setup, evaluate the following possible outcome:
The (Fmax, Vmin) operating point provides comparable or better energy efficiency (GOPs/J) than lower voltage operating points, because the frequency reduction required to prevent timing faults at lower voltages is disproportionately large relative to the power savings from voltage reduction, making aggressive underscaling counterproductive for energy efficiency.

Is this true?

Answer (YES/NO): YES